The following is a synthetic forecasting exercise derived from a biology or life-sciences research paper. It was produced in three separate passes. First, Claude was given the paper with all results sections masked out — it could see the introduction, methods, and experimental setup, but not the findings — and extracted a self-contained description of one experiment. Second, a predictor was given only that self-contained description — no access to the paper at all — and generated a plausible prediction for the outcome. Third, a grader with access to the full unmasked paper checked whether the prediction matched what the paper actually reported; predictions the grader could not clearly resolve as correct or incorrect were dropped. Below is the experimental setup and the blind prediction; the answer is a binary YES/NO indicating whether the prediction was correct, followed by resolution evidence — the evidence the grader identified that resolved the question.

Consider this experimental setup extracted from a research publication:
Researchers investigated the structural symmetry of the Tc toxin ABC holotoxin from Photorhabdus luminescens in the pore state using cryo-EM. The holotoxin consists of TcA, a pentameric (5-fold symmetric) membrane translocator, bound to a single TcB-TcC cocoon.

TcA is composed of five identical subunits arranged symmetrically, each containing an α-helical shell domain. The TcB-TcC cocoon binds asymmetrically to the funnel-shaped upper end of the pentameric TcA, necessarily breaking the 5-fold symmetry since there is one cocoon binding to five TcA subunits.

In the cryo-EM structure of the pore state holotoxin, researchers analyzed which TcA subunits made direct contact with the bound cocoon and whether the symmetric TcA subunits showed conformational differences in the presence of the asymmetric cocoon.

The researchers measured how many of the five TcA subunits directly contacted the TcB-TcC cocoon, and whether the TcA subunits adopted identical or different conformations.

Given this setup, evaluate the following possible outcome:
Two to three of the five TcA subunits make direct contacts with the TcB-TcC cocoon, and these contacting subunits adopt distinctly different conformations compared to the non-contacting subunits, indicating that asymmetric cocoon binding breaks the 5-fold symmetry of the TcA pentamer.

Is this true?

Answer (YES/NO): NO